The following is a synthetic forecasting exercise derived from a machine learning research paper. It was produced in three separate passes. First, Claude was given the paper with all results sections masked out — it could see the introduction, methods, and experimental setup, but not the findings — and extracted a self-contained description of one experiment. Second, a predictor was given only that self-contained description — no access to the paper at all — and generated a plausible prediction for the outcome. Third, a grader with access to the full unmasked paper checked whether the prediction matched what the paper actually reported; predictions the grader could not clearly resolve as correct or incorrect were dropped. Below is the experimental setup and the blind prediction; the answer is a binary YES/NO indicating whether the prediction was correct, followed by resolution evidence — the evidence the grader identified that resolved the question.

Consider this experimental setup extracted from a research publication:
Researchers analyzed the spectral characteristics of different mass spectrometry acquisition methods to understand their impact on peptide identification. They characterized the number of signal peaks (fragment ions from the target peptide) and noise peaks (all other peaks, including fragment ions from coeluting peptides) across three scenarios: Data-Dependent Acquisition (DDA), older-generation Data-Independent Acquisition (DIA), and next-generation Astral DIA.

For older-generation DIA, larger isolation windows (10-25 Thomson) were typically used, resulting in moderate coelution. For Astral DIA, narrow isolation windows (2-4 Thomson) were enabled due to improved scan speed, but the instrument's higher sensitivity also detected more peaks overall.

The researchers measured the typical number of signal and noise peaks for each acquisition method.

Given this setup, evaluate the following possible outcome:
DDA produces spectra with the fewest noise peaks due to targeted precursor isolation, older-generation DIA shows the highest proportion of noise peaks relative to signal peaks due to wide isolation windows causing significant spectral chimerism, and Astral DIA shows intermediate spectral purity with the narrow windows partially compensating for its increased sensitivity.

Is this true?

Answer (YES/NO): NO